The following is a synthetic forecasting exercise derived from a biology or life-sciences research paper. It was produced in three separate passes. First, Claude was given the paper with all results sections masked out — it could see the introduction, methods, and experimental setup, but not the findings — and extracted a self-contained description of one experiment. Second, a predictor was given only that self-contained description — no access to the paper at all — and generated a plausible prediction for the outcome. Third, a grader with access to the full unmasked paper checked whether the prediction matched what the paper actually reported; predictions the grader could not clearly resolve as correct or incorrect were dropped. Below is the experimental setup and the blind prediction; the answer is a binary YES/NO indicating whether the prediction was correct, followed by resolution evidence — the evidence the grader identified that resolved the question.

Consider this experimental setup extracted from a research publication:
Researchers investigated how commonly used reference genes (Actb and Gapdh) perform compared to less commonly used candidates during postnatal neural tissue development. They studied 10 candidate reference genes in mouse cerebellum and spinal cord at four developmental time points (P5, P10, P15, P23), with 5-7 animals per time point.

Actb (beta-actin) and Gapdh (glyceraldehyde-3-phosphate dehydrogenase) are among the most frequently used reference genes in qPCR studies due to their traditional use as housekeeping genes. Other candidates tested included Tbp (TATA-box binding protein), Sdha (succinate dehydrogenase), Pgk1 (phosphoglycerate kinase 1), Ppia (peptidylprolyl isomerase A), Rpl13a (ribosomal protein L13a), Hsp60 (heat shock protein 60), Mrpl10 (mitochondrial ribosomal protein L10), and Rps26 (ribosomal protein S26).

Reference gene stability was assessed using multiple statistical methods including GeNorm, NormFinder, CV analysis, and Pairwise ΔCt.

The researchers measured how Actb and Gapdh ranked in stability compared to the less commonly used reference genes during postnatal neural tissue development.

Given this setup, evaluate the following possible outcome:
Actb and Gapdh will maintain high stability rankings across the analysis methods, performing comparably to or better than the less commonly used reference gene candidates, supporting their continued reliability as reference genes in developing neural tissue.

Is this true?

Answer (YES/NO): NO